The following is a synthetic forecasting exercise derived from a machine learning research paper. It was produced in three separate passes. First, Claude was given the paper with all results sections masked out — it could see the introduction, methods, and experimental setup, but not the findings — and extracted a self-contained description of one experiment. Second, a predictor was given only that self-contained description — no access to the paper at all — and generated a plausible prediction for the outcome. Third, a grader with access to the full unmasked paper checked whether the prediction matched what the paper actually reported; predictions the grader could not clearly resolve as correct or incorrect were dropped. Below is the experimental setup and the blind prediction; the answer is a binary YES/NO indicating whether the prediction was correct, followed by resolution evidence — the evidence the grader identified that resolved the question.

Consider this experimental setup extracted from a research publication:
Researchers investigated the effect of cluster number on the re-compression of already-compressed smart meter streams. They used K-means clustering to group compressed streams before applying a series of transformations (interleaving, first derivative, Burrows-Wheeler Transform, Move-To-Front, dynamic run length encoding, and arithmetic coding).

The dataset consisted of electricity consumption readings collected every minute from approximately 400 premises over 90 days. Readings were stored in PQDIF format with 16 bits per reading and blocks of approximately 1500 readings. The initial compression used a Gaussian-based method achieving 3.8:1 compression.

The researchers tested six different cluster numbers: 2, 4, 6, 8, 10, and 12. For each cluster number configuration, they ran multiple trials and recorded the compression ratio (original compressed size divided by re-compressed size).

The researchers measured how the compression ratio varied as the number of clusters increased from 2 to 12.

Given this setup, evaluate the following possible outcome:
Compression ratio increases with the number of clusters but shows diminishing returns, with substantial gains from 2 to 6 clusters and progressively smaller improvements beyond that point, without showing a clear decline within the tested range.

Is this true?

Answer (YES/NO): NO